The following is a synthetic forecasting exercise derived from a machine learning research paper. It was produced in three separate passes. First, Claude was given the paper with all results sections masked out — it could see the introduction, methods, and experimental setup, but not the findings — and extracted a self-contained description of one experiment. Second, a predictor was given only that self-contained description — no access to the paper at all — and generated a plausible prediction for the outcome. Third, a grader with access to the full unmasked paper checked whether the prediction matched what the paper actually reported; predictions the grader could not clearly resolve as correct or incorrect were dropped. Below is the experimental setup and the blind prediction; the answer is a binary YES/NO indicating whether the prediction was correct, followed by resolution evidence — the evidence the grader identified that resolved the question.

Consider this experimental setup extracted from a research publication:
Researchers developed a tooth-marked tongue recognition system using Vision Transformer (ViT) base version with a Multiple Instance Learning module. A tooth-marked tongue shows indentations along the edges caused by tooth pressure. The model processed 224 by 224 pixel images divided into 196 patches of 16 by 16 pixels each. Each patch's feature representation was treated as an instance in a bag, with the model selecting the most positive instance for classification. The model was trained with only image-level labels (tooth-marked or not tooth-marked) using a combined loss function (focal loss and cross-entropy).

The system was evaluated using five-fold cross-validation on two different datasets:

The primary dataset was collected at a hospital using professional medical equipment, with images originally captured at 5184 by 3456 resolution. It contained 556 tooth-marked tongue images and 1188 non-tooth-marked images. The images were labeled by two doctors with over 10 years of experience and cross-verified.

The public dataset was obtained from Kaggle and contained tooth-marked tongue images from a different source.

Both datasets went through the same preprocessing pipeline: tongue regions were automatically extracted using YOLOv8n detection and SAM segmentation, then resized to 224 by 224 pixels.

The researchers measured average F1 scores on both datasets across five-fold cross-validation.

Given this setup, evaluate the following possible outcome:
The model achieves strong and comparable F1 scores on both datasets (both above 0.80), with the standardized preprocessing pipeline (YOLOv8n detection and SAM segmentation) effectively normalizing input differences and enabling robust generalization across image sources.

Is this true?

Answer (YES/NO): NO